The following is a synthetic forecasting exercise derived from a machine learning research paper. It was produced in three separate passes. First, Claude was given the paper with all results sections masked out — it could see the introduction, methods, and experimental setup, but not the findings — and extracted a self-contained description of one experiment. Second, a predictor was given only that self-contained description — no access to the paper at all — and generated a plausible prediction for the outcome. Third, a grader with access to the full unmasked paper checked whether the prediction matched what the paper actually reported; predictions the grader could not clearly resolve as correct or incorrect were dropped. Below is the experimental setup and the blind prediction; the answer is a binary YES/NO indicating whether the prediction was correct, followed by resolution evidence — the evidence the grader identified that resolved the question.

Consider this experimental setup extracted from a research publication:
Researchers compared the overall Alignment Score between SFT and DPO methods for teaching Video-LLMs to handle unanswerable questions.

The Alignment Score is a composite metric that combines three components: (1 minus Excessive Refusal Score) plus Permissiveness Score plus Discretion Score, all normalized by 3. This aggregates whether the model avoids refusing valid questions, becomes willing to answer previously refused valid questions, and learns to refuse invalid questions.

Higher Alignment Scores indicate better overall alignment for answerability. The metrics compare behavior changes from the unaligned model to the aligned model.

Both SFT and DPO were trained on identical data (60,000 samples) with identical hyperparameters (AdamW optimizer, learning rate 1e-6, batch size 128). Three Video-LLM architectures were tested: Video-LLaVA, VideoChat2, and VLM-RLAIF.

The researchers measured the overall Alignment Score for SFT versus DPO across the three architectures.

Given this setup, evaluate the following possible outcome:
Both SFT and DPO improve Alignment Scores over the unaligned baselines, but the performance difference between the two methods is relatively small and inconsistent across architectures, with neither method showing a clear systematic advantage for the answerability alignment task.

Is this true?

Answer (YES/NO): NO